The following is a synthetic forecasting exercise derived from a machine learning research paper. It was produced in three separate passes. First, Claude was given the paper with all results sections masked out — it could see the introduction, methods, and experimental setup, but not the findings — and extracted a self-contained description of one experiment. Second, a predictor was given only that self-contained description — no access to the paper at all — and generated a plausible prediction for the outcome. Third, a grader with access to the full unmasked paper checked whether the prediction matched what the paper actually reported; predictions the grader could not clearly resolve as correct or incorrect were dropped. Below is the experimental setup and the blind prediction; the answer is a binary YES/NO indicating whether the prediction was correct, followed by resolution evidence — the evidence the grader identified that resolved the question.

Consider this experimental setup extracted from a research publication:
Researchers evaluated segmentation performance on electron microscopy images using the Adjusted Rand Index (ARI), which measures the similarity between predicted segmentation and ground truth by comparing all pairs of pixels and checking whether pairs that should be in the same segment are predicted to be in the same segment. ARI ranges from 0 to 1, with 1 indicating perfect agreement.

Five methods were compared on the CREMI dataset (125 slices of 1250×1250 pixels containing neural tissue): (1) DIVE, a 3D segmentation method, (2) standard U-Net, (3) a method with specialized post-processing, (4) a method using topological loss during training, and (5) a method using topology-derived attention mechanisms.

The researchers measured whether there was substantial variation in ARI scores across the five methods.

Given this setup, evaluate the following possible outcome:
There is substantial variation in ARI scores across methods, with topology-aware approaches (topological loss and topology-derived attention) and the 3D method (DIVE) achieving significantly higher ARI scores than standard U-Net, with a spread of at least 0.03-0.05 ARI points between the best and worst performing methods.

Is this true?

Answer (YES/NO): NO